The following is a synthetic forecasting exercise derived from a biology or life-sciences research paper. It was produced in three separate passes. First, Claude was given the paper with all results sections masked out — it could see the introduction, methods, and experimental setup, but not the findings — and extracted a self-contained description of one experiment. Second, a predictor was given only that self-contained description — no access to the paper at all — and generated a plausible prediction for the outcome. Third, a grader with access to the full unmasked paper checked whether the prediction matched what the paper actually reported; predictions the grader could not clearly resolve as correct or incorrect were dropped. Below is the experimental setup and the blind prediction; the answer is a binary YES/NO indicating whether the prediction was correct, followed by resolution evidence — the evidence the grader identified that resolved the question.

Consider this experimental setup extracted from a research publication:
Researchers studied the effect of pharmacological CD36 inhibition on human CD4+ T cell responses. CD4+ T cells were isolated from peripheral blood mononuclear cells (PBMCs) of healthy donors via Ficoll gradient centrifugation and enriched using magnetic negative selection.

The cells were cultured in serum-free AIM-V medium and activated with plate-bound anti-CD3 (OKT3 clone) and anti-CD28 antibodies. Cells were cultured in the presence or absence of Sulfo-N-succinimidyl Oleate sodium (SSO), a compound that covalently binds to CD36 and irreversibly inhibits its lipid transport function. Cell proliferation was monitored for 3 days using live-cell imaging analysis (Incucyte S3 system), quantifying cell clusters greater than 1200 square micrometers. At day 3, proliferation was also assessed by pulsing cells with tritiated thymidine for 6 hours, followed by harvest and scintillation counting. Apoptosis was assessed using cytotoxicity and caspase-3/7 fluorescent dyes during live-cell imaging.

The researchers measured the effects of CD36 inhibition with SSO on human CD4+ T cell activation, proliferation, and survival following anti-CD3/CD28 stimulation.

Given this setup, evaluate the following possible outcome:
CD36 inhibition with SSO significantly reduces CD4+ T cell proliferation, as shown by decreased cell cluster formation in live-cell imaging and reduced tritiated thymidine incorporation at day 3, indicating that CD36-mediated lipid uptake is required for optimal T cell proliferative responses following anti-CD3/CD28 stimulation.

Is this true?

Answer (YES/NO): NO